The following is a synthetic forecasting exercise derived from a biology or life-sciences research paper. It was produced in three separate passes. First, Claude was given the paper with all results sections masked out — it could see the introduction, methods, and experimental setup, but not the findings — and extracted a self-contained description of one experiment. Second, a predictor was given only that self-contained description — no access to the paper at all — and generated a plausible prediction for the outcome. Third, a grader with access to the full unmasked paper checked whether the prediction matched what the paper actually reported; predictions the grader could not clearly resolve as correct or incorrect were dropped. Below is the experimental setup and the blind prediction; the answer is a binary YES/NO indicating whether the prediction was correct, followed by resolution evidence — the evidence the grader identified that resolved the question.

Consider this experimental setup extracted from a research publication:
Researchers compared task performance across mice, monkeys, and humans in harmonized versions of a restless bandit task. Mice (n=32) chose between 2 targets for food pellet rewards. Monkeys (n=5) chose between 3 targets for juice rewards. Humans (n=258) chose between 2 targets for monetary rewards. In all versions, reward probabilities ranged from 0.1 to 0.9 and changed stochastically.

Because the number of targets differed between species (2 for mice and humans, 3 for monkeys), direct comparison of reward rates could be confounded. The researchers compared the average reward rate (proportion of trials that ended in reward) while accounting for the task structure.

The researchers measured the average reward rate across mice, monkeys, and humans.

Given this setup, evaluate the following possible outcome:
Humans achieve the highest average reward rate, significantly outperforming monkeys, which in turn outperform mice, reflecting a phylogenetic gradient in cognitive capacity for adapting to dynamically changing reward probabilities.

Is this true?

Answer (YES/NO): NO